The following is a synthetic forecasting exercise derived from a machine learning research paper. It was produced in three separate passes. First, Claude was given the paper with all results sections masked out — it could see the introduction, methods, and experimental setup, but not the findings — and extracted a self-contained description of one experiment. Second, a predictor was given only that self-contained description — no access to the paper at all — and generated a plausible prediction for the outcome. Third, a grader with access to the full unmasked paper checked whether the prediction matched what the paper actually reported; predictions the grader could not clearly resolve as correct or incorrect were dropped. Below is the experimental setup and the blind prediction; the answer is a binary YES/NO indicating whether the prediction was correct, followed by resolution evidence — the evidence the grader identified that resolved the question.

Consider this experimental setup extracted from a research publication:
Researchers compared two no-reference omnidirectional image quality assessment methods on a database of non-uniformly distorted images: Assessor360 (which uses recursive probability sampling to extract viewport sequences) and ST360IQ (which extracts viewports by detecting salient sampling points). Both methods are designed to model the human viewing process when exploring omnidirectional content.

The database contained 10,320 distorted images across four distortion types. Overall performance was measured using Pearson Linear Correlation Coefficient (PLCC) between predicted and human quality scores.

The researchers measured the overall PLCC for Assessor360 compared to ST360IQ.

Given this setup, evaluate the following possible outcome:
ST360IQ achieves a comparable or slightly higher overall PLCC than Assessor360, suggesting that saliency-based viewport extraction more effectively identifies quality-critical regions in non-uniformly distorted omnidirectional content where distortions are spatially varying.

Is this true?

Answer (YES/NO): NO